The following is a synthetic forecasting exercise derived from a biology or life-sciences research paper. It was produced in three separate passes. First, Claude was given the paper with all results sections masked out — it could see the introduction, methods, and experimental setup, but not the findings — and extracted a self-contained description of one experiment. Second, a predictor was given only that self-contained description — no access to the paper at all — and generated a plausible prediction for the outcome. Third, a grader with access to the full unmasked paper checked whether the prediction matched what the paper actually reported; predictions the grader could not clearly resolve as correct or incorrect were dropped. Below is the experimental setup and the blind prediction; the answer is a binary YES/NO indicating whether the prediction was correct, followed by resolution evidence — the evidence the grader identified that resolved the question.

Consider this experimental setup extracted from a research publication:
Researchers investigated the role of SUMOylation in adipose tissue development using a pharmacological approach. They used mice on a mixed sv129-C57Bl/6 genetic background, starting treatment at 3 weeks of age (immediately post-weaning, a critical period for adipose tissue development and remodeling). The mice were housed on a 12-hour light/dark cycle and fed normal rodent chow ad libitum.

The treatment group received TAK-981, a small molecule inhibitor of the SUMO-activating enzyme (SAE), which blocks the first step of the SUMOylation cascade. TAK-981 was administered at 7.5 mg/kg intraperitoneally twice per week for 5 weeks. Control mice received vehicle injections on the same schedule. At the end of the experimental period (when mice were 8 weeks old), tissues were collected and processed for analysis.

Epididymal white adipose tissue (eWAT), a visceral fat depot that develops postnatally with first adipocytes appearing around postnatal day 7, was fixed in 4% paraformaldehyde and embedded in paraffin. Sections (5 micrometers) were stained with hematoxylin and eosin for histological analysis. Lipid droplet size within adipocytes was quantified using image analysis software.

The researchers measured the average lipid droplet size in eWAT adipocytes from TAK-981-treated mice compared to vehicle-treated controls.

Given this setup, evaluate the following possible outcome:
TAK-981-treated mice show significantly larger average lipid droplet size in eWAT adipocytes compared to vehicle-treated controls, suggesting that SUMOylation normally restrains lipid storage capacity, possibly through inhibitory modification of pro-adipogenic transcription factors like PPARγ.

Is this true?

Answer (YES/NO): NO